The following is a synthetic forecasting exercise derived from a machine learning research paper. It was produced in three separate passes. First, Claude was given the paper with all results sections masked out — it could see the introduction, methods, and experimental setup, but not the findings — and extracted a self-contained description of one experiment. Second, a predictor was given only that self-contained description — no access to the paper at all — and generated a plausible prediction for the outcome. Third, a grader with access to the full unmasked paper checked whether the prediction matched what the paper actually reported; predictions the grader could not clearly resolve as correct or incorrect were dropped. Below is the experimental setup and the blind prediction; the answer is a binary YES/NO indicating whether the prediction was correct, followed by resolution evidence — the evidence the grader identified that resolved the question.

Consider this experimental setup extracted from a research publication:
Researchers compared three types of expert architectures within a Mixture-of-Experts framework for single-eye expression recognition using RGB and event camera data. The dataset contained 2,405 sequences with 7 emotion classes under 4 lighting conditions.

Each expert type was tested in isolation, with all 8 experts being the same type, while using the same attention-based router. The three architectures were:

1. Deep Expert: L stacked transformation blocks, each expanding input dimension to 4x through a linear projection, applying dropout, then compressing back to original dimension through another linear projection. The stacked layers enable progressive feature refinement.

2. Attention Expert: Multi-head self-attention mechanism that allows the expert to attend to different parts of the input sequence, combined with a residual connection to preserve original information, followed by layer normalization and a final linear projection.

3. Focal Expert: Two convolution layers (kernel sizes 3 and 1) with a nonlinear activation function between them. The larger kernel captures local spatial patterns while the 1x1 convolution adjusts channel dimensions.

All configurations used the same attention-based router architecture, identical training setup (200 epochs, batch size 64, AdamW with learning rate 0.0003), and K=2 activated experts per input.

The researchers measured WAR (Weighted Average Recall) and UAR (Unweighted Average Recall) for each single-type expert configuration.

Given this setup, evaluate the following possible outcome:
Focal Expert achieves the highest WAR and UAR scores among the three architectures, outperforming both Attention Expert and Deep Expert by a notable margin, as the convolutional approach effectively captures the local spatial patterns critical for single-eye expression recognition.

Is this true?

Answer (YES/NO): NO